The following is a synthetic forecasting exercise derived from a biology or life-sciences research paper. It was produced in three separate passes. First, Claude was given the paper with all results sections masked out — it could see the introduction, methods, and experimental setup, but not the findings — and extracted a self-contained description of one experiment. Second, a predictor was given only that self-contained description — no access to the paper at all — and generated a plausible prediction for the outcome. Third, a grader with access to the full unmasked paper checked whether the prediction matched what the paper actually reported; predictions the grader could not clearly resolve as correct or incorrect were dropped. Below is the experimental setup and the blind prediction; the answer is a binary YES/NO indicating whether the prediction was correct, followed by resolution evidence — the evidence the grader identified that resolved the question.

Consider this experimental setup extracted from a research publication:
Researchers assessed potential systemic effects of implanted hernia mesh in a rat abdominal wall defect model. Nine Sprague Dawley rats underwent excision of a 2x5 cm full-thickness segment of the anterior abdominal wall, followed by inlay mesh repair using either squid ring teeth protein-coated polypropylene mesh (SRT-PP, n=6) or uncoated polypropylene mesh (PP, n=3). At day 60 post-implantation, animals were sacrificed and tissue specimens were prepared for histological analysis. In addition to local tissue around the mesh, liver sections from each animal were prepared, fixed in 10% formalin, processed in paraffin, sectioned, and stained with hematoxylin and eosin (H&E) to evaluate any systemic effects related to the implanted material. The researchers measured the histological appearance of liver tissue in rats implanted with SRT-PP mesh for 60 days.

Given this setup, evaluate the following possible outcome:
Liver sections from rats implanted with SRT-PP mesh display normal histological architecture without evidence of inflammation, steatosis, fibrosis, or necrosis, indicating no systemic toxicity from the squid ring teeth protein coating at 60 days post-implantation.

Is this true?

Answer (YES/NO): YES